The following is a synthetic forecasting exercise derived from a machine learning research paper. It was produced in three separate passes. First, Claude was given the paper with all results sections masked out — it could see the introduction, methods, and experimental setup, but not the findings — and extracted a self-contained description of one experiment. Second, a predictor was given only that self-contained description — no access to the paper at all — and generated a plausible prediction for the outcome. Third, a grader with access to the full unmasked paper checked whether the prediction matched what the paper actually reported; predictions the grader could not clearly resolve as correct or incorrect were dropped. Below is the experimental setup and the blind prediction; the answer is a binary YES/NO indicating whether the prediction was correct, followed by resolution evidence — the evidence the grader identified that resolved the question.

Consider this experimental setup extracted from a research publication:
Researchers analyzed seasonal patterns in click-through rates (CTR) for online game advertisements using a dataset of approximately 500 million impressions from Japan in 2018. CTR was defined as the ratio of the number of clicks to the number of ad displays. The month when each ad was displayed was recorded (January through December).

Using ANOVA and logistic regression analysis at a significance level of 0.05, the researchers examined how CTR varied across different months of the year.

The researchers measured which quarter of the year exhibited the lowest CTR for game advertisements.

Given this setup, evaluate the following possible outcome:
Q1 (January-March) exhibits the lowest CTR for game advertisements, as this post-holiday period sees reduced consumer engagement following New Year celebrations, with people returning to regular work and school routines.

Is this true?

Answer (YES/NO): NO